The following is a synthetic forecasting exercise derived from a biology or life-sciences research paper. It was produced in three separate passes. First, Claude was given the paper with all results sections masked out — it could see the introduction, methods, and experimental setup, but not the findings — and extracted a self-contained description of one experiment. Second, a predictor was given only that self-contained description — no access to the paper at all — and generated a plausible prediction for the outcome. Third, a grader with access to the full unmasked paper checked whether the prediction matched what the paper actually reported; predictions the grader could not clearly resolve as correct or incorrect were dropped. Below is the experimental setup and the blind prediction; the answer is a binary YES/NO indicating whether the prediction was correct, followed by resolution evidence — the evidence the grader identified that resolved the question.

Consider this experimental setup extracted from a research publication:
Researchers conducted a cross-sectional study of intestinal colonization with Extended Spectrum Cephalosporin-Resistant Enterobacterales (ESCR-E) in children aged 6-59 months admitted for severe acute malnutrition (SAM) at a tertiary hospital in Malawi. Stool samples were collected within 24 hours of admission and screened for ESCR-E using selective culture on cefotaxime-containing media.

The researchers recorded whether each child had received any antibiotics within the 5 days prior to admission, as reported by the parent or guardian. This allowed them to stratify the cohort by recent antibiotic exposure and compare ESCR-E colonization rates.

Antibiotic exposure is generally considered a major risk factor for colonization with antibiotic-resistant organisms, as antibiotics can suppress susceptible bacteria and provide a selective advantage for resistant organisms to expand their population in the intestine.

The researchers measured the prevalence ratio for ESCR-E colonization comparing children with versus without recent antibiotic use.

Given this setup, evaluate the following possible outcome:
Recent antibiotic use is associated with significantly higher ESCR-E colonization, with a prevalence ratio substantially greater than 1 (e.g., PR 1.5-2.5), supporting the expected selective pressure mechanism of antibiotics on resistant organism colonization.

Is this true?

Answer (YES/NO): NO